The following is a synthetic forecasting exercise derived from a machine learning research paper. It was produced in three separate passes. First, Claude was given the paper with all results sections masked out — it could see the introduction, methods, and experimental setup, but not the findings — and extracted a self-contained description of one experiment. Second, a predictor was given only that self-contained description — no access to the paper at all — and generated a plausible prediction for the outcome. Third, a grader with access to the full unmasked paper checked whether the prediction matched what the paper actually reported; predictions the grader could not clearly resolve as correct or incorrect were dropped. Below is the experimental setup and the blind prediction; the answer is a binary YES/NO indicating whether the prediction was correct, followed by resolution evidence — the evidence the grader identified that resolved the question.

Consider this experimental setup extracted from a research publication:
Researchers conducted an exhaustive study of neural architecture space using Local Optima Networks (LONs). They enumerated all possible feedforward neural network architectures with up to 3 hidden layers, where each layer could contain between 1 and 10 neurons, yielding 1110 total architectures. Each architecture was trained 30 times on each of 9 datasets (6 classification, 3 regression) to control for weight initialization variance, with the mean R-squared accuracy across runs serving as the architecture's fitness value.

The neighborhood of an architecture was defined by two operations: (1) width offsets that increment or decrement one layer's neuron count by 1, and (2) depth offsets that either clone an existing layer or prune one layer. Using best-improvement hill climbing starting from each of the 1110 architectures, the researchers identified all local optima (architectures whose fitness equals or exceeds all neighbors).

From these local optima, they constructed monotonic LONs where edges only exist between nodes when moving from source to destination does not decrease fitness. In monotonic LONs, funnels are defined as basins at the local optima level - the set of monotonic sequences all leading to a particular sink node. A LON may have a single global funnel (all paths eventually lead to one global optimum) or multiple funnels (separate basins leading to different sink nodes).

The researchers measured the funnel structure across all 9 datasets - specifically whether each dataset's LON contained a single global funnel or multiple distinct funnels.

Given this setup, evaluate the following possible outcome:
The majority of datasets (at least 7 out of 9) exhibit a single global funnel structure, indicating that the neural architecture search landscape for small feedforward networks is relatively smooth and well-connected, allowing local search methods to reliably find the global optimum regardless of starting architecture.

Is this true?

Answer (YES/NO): YES